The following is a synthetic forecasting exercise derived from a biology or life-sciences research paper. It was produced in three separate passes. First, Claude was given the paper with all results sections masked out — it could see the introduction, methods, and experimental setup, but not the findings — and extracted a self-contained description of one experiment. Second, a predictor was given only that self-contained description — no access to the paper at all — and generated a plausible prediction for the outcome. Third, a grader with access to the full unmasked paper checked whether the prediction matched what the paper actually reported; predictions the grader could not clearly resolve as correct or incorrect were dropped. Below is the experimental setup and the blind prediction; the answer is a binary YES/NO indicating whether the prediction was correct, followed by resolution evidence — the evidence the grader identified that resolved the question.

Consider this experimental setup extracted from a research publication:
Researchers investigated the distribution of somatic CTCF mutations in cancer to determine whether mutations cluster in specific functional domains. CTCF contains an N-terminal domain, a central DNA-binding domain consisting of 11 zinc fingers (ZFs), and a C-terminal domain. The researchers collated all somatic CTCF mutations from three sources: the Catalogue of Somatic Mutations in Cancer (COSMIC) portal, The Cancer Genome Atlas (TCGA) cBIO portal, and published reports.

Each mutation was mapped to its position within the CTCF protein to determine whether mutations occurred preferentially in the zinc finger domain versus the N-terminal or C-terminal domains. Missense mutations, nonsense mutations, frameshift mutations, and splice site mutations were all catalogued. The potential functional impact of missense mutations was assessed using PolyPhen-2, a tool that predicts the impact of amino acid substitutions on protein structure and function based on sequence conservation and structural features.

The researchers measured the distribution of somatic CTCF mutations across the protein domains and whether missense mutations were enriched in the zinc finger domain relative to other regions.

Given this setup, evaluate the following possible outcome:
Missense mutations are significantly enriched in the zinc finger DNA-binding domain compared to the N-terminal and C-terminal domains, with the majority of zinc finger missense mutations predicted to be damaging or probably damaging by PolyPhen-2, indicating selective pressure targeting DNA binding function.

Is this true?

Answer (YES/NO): YES